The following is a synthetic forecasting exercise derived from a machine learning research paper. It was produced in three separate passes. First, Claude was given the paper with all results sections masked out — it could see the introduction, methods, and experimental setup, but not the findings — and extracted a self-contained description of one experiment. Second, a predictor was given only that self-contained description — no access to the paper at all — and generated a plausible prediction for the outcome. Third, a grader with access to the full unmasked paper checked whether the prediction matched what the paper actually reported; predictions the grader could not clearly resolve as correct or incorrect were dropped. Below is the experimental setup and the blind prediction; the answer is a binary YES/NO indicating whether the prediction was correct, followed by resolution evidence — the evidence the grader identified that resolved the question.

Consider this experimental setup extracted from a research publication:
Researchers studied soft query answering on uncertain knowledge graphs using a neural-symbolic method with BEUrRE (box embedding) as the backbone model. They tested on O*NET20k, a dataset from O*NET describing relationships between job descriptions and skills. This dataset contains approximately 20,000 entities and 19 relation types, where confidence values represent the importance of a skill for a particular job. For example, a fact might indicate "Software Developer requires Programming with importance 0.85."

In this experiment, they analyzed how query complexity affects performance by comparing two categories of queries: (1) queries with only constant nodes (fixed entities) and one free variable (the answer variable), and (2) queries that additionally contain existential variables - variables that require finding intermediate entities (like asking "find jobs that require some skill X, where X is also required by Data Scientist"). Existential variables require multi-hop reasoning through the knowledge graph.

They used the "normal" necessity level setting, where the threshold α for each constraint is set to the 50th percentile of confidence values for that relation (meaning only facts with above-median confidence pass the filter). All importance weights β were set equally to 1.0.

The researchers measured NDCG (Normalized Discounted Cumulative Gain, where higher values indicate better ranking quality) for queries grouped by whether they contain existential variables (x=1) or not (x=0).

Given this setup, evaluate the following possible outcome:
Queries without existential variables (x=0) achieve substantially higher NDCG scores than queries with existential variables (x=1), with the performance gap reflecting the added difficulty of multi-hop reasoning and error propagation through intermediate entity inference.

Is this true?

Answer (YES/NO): YES